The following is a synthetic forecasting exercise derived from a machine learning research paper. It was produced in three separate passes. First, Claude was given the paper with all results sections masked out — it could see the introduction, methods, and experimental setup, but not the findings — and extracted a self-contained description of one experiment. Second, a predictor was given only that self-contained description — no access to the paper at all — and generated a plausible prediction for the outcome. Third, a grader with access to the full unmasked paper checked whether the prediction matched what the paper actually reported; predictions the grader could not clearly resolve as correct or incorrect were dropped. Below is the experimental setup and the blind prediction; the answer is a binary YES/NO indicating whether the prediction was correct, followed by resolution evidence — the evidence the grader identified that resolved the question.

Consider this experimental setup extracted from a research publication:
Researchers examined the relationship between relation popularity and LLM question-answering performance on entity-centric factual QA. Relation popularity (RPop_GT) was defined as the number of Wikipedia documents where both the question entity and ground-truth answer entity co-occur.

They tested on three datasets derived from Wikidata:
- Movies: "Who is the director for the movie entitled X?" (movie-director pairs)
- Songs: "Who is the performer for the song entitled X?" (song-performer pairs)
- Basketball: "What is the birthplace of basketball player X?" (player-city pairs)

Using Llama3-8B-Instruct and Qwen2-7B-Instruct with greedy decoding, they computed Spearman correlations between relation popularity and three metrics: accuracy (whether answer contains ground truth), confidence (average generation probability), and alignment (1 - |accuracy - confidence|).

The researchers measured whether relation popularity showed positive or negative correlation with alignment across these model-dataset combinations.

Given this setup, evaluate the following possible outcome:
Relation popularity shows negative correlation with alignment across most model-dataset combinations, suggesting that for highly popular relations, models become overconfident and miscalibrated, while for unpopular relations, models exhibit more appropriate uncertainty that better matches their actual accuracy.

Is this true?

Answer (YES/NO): NO